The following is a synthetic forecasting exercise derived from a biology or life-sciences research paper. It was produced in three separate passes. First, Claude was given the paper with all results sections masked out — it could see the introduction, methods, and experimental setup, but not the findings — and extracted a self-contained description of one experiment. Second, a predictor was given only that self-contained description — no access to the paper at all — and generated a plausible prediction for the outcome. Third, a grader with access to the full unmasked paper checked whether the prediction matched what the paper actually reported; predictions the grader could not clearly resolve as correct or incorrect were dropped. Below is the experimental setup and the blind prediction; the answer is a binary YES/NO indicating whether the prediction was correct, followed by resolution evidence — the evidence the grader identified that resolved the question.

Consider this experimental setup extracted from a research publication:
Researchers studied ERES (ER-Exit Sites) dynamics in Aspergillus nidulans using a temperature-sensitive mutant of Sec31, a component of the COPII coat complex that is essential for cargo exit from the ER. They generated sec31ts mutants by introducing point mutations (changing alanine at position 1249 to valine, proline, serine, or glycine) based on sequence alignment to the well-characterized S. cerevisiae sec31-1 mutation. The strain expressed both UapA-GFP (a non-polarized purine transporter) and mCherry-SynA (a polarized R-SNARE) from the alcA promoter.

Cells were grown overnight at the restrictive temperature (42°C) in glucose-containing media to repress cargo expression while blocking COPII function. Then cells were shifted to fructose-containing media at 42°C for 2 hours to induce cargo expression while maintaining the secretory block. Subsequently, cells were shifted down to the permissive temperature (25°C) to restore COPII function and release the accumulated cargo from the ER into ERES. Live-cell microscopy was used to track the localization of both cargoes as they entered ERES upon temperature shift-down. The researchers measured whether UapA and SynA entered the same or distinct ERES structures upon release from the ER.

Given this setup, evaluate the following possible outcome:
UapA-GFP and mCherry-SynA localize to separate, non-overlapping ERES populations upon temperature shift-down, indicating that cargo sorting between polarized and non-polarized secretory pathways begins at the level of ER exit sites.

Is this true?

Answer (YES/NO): YES